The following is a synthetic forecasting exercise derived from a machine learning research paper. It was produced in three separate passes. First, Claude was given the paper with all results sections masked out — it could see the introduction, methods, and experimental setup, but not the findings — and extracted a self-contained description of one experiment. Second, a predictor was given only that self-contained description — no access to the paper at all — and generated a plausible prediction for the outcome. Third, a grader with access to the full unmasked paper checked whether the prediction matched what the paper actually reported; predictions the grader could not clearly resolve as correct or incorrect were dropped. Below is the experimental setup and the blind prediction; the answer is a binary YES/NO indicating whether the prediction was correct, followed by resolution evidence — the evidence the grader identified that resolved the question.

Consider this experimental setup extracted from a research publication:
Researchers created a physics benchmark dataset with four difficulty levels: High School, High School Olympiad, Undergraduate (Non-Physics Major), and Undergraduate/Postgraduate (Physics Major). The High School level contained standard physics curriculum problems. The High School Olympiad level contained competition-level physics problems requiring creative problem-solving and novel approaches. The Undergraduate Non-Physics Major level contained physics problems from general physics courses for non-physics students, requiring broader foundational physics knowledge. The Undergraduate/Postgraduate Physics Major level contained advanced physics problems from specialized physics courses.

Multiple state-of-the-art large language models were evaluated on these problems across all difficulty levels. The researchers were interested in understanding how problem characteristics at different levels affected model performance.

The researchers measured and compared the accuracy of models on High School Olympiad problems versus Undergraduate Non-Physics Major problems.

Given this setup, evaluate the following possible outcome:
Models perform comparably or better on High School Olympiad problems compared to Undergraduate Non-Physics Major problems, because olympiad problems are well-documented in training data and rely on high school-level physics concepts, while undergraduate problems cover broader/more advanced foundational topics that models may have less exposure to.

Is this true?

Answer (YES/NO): NO